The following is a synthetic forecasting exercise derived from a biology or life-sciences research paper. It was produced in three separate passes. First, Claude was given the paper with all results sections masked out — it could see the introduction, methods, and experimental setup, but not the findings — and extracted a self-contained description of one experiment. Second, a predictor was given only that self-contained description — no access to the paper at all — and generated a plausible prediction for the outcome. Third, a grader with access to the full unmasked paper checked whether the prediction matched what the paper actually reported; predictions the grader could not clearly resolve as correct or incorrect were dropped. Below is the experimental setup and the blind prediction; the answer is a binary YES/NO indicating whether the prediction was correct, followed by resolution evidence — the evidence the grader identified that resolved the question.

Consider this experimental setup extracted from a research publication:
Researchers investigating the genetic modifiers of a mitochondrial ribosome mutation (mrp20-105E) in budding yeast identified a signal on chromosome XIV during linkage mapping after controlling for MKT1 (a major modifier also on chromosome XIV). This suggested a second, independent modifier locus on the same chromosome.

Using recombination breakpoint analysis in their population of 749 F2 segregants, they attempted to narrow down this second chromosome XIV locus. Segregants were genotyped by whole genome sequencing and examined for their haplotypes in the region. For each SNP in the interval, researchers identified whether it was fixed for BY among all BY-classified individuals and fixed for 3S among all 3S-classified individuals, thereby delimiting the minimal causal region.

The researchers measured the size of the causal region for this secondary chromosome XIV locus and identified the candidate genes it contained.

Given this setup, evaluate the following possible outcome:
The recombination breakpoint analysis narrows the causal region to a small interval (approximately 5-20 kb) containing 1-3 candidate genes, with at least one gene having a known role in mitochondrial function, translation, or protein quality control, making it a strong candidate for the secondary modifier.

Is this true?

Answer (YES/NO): YES